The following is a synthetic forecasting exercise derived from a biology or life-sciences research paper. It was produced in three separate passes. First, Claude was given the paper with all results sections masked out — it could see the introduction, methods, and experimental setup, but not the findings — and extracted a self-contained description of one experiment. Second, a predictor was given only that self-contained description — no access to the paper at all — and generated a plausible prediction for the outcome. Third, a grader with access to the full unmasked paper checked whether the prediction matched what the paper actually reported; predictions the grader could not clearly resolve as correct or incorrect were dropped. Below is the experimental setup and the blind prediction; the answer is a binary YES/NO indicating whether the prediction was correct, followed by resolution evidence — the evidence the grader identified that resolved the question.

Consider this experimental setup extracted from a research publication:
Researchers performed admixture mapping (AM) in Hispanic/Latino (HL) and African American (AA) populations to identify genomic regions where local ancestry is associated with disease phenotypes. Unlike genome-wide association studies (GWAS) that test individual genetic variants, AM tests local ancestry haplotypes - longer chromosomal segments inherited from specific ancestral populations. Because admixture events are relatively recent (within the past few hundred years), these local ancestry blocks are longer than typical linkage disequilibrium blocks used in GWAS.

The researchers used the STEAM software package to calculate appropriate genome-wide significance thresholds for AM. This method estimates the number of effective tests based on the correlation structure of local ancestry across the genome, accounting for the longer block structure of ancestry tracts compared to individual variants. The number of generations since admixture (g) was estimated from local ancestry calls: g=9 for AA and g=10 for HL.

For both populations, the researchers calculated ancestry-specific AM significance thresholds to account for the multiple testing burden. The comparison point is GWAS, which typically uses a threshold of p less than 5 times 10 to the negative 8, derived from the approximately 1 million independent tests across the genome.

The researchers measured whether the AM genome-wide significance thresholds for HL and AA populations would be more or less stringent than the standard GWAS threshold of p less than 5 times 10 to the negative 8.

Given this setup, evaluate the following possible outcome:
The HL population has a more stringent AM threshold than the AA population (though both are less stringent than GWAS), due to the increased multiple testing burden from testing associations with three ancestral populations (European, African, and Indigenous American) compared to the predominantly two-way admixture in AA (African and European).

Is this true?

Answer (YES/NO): YES